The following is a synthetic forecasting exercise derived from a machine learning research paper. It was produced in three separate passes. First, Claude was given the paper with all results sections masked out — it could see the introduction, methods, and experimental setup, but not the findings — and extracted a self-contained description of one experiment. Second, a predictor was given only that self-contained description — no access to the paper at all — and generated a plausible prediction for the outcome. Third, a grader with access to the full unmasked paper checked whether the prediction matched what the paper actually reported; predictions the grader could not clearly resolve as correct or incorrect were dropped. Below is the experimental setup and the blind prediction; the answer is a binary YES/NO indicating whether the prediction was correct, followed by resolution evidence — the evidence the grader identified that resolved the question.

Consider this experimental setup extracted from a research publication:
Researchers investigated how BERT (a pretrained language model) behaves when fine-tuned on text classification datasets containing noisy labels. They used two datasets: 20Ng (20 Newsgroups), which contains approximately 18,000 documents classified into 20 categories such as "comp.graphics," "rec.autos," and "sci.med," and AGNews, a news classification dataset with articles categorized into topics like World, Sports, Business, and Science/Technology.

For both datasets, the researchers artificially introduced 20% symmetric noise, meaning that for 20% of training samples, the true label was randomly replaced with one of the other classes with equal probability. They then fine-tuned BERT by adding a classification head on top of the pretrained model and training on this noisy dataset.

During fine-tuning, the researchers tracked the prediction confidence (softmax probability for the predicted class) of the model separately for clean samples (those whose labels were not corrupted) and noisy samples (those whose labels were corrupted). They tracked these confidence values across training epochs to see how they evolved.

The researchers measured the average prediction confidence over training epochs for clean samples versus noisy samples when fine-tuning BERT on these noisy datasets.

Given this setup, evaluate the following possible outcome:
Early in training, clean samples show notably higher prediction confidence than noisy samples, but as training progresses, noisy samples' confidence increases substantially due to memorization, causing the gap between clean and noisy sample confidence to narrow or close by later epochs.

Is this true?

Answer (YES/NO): NO